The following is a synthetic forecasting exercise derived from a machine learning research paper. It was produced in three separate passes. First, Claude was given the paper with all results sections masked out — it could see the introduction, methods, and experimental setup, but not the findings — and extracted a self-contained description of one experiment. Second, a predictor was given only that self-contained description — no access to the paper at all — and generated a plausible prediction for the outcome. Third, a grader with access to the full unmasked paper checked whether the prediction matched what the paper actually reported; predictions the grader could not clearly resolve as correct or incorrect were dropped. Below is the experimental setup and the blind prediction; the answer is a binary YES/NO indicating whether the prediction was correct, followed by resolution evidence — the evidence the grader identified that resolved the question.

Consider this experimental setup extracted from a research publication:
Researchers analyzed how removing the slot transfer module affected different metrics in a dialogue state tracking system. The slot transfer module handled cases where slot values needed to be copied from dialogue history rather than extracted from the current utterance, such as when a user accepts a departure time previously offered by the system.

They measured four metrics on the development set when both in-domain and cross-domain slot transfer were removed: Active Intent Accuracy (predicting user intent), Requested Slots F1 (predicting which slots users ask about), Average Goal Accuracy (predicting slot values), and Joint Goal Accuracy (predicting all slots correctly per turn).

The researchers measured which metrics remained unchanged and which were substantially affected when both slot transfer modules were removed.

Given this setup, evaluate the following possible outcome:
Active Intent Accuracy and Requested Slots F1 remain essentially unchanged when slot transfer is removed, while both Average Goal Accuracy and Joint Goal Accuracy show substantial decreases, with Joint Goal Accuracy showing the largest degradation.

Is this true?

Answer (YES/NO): YES